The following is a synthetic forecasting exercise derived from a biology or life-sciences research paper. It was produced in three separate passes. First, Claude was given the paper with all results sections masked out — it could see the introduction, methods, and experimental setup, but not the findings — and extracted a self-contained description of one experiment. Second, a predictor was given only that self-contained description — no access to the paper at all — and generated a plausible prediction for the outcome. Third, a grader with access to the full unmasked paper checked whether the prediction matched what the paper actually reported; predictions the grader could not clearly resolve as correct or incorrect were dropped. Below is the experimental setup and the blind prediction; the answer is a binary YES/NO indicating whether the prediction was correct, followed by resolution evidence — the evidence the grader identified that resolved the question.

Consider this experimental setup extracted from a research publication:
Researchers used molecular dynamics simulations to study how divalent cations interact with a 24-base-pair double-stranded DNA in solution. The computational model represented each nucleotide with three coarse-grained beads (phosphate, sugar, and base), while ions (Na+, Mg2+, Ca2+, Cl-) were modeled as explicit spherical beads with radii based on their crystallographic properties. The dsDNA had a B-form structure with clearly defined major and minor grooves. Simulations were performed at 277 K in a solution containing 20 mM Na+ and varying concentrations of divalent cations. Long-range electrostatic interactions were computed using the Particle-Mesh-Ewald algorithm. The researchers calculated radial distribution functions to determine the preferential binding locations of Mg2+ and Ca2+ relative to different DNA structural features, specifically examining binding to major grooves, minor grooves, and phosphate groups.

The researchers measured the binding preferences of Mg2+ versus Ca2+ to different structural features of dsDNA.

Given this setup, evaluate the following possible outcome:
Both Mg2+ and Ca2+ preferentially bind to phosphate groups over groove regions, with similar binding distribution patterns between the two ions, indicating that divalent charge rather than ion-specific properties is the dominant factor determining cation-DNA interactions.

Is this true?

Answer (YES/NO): NO